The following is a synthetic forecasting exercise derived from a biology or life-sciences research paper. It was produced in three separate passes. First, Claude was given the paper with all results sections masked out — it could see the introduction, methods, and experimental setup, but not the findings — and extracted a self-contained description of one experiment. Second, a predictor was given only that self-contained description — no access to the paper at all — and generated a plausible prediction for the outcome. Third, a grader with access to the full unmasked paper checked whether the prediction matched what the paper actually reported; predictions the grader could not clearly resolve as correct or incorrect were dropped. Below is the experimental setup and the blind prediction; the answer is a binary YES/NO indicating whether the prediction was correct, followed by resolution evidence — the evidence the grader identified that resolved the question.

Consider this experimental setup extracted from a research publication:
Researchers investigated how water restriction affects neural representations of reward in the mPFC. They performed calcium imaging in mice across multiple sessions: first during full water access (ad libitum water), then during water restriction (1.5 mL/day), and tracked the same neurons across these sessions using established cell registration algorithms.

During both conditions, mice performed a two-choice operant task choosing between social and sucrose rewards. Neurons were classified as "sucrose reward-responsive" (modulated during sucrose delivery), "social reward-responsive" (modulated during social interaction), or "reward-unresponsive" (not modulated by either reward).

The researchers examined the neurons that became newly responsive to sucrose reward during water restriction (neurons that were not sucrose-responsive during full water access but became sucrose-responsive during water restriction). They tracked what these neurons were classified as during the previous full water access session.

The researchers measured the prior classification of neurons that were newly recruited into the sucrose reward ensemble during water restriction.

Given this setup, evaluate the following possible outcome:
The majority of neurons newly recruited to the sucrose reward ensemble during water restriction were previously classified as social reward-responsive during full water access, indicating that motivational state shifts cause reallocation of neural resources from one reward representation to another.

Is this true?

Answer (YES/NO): NO